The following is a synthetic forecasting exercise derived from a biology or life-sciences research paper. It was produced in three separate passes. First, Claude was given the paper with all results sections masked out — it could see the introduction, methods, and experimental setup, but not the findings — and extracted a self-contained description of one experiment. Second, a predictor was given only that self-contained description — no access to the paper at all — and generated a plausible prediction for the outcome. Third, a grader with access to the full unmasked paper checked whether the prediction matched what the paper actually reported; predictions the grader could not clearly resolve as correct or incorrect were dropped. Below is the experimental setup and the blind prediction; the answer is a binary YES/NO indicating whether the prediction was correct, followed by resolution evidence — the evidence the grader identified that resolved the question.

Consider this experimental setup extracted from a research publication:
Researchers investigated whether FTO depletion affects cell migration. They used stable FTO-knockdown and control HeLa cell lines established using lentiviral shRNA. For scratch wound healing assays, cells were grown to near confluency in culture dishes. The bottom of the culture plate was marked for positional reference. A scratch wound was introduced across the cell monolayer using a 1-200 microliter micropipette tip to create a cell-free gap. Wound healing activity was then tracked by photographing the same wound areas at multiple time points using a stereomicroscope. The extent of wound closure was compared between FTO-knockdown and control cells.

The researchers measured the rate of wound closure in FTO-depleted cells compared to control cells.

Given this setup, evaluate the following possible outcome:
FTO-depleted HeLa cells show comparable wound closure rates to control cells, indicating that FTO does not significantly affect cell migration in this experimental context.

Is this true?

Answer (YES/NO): NO